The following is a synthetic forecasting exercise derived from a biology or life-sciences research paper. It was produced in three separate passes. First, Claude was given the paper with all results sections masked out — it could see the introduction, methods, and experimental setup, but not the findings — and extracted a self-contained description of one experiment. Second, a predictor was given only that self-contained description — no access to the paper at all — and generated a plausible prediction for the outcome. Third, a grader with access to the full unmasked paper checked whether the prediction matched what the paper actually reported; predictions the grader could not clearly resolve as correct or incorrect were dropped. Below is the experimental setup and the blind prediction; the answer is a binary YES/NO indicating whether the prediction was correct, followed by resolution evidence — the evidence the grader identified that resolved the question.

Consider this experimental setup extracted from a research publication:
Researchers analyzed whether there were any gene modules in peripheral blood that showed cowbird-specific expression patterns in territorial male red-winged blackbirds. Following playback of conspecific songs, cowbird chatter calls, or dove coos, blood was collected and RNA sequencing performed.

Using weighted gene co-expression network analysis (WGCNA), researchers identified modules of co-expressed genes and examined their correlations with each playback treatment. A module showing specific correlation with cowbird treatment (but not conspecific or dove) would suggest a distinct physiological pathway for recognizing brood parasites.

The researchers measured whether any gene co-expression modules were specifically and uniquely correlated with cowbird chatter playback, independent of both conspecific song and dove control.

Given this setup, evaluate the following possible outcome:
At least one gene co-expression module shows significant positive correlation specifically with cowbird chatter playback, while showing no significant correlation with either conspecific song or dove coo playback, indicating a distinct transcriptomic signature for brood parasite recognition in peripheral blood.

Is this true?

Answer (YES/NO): NO